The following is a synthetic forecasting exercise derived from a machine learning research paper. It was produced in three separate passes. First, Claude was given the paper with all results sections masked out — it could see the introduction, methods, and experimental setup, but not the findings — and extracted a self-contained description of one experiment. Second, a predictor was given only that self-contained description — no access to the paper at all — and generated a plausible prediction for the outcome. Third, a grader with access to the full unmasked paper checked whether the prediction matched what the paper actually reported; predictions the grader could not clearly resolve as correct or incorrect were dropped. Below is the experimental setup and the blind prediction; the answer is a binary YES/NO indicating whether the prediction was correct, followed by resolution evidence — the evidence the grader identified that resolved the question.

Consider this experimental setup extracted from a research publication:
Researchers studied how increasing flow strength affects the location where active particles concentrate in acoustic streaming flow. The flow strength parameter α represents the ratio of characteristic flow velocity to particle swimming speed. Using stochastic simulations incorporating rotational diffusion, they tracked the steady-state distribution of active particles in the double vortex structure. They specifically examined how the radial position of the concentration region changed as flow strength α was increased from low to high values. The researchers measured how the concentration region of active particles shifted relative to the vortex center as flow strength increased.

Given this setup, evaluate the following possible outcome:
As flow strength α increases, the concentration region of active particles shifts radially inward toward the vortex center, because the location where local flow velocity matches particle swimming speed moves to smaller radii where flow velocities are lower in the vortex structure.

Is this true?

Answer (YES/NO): YES